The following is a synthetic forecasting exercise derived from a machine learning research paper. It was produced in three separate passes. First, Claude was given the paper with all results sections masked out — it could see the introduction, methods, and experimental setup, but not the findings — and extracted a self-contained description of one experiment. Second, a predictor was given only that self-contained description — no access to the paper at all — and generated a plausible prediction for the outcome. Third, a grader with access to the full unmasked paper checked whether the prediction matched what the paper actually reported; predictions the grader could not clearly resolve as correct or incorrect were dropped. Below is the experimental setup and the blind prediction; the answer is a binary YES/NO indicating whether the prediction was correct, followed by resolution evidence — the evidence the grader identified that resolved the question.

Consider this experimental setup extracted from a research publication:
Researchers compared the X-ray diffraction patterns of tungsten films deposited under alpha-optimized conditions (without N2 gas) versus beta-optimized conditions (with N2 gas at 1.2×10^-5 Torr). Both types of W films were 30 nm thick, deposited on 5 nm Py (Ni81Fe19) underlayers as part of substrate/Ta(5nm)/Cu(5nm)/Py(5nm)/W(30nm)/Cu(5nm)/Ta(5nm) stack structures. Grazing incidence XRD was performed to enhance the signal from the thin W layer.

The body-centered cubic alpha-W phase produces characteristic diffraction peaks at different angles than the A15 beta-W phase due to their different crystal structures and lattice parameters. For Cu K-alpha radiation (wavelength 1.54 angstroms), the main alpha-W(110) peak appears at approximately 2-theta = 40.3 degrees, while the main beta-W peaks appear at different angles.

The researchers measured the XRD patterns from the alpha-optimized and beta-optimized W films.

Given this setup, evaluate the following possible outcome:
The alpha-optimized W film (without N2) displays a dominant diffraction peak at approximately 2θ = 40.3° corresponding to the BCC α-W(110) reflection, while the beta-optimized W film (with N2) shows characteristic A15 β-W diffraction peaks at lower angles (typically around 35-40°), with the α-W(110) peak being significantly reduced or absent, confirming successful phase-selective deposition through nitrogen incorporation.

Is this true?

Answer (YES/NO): NO